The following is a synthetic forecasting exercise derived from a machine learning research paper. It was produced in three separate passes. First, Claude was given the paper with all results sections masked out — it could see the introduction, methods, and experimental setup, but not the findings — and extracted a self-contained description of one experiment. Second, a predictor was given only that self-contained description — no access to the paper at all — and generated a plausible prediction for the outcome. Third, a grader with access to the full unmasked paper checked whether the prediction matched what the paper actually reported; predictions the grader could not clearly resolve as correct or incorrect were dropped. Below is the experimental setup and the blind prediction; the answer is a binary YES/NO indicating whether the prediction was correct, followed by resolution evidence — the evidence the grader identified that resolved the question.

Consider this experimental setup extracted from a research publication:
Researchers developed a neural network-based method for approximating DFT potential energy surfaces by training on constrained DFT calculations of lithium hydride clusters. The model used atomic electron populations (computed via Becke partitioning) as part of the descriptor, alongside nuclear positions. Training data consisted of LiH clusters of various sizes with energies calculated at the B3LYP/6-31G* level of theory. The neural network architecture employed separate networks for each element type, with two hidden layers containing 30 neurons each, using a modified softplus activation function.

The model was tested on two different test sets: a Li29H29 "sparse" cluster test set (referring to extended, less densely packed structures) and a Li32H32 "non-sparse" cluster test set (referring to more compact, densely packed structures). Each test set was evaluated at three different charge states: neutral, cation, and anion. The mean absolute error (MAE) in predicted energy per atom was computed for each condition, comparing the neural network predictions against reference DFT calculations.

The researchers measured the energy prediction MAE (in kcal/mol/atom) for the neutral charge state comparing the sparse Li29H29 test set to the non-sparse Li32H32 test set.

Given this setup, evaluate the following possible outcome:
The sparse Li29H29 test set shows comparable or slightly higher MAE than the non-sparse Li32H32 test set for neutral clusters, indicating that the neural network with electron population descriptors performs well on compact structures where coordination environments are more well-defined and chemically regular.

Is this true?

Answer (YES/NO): NO